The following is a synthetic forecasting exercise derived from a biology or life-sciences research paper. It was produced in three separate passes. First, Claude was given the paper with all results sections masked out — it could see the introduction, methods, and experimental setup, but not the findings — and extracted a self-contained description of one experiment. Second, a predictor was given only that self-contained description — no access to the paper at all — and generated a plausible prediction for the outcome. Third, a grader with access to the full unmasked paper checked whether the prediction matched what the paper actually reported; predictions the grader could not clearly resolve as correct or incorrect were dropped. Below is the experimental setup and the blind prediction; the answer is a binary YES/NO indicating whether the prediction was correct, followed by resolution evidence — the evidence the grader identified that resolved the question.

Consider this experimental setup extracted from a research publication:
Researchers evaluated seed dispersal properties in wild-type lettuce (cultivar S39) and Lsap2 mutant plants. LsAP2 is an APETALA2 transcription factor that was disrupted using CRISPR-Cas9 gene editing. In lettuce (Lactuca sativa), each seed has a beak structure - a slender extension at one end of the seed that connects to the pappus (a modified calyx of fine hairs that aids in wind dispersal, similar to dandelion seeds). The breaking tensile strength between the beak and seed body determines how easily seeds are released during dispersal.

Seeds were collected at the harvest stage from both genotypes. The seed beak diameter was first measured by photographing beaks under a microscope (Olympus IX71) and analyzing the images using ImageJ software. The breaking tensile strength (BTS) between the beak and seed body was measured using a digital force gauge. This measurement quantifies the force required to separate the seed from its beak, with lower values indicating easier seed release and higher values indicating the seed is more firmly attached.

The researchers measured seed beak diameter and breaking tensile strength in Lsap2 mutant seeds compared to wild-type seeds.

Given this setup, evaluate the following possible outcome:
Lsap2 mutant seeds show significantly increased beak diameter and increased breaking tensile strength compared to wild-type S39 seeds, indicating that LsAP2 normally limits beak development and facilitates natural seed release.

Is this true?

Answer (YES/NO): YES